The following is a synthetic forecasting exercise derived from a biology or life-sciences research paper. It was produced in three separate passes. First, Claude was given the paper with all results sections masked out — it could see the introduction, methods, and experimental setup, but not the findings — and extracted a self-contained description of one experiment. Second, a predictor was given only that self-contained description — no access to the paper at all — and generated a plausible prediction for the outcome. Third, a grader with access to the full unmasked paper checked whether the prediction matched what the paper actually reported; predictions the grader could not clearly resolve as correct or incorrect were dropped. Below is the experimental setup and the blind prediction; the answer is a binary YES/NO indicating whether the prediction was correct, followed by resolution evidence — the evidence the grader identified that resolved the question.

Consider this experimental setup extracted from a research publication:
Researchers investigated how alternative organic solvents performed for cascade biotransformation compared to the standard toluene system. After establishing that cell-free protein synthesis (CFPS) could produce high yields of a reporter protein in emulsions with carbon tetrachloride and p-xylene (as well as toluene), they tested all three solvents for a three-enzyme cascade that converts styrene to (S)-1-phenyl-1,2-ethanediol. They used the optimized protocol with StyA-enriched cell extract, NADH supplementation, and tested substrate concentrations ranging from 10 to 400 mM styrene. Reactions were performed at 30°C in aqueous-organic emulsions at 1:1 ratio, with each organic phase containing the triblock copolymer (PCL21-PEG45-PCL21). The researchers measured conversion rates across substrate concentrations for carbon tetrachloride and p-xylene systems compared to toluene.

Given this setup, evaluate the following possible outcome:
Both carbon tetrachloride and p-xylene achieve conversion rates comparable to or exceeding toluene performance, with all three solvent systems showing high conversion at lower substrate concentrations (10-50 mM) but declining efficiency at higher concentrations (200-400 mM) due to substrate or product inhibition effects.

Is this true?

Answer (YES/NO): YES